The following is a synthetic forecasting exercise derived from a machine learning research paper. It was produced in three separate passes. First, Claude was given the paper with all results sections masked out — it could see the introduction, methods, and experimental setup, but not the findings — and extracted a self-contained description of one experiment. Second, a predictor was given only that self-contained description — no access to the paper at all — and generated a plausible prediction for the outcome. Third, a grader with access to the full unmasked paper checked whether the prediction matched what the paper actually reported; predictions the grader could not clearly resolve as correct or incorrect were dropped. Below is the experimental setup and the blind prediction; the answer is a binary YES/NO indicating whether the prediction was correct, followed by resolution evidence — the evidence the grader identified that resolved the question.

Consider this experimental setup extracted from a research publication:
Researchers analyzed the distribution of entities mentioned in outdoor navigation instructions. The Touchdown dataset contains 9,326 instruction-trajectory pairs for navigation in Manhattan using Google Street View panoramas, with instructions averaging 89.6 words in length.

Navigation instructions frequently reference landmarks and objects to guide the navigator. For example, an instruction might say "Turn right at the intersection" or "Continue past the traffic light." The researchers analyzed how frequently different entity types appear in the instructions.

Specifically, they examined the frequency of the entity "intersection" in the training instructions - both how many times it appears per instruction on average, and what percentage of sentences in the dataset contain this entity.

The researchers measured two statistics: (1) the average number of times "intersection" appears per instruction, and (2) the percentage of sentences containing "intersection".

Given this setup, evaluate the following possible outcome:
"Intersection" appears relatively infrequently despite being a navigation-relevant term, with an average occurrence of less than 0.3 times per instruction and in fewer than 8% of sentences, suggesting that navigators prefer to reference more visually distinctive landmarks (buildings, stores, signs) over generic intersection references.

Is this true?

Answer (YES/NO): NO